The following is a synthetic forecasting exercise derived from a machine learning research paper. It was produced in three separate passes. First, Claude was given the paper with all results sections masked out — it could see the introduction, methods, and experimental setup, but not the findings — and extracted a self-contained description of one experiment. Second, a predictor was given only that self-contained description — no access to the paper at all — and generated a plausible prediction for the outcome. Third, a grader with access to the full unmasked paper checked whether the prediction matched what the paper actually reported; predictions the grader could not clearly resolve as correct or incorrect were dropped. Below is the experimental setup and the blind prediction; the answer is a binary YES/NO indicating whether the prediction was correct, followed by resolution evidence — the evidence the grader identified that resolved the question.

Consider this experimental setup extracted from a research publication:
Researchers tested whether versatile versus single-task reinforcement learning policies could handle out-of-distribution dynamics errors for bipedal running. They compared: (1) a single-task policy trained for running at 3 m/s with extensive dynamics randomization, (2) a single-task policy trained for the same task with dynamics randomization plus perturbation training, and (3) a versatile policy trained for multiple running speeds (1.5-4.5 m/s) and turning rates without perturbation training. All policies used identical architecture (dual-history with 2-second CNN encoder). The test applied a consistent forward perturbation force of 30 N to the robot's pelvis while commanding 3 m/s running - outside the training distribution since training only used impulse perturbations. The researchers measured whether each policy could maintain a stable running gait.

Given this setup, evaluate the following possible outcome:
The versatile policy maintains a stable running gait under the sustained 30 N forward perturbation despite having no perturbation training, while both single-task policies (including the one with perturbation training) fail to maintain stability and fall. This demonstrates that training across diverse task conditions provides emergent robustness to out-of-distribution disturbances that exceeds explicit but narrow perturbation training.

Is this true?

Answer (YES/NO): YES